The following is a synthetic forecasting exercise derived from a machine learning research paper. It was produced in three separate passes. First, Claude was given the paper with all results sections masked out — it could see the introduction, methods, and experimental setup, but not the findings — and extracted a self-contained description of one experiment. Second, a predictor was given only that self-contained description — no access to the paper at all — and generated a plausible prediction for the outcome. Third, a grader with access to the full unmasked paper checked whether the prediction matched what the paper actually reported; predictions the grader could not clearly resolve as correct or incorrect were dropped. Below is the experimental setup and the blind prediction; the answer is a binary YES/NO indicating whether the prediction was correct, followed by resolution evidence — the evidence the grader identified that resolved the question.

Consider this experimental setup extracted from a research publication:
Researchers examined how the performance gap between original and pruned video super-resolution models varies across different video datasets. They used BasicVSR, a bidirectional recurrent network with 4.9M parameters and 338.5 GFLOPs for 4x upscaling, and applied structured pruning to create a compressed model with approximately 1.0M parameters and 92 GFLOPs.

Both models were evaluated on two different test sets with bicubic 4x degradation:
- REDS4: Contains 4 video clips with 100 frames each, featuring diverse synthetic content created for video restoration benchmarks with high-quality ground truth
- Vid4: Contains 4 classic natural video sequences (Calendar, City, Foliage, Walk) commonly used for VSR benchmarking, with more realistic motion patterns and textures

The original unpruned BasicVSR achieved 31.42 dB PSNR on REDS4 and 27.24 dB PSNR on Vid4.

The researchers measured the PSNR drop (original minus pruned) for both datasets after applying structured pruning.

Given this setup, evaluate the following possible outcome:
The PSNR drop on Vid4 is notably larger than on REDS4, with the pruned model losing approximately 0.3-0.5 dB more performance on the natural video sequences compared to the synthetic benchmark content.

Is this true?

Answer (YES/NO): NO